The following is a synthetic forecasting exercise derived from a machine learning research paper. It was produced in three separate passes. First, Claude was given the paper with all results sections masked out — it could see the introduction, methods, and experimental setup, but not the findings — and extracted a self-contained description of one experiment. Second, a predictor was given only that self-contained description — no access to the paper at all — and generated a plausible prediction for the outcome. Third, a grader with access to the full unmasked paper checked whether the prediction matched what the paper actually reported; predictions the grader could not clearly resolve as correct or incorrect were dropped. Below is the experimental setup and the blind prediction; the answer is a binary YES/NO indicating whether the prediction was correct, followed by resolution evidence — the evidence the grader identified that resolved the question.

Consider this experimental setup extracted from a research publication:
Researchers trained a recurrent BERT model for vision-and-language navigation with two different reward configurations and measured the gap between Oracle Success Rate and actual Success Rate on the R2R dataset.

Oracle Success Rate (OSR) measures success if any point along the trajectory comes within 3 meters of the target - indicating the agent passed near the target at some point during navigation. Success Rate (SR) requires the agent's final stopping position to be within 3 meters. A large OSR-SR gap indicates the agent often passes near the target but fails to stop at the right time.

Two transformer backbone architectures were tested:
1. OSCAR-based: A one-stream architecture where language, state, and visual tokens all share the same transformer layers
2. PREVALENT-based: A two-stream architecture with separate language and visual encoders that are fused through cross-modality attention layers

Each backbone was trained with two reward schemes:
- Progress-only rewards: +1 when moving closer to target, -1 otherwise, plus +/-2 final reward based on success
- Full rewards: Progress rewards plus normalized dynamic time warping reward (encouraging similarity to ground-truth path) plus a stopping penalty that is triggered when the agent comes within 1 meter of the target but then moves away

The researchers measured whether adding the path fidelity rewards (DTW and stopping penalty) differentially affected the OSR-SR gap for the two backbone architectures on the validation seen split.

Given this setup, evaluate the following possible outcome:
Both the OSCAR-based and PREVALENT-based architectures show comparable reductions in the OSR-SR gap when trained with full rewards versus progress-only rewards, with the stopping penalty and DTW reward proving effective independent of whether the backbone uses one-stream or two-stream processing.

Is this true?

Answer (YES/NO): NO